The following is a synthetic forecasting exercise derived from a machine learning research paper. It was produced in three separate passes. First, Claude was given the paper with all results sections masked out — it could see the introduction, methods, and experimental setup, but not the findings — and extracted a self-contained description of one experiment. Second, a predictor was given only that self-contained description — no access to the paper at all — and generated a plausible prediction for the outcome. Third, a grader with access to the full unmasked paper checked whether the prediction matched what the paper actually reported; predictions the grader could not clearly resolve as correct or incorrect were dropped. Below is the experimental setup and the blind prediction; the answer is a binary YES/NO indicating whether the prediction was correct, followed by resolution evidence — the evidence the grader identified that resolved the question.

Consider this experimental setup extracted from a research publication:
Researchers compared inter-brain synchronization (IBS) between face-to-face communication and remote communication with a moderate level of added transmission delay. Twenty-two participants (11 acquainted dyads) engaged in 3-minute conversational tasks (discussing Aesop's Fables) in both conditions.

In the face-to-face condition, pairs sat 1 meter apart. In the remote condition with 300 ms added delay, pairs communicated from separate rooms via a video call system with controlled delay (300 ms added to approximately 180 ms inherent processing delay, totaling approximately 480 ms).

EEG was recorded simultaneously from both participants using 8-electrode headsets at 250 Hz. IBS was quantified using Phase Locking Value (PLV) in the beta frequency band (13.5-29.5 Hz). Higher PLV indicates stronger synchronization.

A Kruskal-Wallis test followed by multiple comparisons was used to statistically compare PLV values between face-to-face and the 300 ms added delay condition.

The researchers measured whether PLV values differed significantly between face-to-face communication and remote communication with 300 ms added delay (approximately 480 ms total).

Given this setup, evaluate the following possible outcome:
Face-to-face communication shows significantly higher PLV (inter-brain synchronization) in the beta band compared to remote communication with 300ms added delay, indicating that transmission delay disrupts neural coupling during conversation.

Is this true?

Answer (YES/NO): NO